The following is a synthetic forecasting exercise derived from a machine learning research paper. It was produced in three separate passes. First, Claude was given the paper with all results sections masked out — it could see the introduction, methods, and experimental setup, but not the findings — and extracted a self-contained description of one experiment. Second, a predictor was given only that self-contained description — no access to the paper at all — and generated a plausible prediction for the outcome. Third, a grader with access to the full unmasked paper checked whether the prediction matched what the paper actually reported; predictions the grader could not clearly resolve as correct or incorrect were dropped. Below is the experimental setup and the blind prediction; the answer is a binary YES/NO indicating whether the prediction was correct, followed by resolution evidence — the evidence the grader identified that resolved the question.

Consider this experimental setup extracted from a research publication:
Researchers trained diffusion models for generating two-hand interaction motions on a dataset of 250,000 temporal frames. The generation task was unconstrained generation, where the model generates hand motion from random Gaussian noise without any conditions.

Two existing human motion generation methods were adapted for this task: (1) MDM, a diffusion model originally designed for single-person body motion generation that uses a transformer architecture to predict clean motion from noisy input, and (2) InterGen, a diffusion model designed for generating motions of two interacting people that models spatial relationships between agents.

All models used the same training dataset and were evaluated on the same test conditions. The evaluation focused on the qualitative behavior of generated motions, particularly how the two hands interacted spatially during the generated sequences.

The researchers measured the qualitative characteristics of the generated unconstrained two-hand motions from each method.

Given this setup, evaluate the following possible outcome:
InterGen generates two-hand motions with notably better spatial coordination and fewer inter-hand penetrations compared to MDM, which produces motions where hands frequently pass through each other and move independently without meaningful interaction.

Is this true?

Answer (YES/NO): NO